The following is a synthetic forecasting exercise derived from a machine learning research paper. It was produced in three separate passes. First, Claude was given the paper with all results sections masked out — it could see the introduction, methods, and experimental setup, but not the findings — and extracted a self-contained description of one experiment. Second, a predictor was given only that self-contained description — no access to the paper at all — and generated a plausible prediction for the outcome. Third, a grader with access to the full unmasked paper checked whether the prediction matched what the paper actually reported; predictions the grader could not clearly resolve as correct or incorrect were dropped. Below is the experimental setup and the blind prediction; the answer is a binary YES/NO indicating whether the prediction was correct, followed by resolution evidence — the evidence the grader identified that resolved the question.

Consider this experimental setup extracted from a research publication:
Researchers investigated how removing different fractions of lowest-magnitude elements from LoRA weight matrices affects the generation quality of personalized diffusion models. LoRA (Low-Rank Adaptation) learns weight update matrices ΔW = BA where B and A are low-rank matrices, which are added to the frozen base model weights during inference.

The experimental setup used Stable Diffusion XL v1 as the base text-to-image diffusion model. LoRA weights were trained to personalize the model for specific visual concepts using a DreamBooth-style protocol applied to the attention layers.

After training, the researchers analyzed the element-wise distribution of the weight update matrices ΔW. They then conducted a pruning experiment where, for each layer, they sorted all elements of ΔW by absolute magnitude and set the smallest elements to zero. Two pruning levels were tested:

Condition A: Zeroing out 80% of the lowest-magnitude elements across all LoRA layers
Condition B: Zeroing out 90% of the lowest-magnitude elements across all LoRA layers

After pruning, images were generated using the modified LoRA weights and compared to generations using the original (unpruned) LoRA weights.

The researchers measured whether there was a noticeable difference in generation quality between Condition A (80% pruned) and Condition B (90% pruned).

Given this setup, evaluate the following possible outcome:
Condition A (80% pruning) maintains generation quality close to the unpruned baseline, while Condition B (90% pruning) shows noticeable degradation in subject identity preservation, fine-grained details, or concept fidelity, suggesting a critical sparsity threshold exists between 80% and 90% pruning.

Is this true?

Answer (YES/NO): NO